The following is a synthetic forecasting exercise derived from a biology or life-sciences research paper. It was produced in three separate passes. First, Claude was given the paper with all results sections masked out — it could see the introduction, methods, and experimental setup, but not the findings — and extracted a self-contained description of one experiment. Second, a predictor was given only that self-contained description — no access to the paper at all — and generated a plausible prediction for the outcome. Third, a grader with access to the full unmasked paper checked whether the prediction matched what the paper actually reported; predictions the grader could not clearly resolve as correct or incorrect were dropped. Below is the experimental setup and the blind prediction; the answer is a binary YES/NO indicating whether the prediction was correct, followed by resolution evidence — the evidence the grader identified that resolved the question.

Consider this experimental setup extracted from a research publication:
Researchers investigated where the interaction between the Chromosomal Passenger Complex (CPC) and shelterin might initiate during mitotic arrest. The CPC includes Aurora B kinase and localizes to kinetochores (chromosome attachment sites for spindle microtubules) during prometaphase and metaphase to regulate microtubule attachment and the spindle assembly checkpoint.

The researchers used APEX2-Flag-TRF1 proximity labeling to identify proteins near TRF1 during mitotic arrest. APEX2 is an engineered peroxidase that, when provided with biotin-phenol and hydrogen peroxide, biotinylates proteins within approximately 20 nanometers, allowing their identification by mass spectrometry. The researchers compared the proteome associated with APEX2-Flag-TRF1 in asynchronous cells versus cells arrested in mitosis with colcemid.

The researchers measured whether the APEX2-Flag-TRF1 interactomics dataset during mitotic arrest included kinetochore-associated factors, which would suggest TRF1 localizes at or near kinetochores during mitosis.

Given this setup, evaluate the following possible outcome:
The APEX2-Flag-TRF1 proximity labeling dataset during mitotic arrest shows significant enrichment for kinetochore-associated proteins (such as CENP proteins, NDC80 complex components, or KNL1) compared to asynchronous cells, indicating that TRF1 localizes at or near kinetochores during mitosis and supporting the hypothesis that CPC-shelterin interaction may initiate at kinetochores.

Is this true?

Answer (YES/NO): YES